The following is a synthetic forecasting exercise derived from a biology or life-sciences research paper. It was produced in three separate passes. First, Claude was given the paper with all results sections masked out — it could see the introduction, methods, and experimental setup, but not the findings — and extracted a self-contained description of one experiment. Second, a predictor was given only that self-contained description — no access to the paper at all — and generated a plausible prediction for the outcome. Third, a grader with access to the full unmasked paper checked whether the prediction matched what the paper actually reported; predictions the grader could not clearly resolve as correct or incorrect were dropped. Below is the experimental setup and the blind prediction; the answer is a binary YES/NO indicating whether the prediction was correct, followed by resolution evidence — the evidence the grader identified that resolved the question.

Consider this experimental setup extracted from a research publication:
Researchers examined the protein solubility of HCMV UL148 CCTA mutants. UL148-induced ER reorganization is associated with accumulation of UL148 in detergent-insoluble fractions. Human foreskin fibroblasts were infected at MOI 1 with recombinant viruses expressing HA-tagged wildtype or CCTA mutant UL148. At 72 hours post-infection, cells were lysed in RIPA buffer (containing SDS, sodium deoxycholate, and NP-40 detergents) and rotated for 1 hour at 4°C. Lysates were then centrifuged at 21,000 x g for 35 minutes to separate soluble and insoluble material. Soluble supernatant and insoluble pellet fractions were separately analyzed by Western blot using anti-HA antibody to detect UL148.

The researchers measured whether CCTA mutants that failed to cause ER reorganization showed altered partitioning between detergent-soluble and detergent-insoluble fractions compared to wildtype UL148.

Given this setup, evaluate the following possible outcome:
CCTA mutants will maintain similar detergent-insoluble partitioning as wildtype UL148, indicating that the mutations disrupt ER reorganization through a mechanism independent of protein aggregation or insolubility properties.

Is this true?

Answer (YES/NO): NO